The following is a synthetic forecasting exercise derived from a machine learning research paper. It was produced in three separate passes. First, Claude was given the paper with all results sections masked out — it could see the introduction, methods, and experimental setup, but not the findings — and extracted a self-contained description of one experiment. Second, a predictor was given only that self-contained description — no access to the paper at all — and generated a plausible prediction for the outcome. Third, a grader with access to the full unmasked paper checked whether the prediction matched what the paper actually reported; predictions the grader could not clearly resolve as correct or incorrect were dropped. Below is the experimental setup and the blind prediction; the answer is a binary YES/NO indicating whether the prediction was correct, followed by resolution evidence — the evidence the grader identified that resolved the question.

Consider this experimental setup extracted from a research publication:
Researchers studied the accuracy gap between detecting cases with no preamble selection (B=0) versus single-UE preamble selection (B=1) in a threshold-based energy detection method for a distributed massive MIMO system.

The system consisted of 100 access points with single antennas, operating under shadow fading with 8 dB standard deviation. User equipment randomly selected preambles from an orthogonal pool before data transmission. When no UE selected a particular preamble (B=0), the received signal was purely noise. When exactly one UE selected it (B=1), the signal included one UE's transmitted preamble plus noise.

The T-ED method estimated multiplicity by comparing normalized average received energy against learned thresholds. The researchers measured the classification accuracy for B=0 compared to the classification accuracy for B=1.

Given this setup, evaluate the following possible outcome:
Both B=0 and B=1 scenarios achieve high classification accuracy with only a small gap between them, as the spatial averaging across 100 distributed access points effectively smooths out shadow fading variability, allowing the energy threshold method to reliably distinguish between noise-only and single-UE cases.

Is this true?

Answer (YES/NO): NO